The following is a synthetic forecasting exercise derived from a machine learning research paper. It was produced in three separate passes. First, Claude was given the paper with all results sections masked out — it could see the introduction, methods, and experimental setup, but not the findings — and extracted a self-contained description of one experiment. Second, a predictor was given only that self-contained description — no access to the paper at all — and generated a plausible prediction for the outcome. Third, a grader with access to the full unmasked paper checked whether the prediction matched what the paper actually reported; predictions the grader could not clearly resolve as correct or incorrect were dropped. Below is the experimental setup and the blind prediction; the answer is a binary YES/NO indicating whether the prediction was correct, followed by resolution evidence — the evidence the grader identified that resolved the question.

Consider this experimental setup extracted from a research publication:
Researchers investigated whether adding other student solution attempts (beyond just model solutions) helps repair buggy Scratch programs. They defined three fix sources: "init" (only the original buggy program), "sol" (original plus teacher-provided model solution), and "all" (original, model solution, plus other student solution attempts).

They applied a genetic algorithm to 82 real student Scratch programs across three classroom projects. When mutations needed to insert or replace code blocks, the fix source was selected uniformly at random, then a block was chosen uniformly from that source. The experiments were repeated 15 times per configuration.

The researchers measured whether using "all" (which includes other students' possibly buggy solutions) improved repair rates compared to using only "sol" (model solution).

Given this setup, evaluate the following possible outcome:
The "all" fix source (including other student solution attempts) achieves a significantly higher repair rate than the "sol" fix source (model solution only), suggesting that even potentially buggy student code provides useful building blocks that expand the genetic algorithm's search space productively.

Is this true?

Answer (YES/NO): NO